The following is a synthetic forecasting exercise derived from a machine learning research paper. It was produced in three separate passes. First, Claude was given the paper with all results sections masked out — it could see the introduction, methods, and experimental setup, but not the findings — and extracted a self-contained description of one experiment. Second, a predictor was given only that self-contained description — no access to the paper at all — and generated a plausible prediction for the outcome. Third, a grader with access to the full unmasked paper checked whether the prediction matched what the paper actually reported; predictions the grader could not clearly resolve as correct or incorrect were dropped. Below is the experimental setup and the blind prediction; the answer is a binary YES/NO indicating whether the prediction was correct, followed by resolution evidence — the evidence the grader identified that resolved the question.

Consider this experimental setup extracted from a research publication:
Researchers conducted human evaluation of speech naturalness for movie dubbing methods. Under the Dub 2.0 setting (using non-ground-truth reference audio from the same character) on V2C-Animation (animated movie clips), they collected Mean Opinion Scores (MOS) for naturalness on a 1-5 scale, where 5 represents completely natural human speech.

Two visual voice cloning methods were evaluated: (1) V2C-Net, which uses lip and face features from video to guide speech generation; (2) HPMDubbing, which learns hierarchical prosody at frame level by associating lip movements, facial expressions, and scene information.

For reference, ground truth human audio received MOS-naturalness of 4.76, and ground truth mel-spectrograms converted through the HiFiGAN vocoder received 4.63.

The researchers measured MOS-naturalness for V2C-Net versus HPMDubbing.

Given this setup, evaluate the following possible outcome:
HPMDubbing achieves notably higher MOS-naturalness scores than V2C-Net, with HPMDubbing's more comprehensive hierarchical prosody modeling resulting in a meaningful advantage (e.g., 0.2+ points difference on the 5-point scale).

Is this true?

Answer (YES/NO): YES